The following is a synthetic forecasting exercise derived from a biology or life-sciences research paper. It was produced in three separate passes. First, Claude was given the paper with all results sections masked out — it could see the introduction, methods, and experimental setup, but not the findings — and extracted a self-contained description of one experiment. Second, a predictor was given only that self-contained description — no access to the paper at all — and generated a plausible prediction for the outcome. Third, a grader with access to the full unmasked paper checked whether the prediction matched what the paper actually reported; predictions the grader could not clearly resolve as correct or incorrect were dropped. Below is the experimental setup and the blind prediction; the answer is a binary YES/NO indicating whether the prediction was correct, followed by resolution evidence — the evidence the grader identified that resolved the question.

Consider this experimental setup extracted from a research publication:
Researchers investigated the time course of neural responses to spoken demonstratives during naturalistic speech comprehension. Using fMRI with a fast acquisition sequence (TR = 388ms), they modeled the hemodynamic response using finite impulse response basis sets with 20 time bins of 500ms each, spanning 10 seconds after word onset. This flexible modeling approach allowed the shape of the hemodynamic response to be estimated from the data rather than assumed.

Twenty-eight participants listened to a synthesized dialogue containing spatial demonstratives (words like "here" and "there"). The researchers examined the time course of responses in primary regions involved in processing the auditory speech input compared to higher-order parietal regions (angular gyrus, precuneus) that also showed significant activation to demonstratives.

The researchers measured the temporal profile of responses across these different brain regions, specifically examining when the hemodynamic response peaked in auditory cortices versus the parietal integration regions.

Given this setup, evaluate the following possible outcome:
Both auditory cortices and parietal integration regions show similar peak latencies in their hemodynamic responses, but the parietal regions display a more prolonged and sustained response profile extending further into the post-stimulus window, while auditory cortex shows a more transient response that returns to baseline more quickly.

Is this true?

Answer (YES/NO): NO